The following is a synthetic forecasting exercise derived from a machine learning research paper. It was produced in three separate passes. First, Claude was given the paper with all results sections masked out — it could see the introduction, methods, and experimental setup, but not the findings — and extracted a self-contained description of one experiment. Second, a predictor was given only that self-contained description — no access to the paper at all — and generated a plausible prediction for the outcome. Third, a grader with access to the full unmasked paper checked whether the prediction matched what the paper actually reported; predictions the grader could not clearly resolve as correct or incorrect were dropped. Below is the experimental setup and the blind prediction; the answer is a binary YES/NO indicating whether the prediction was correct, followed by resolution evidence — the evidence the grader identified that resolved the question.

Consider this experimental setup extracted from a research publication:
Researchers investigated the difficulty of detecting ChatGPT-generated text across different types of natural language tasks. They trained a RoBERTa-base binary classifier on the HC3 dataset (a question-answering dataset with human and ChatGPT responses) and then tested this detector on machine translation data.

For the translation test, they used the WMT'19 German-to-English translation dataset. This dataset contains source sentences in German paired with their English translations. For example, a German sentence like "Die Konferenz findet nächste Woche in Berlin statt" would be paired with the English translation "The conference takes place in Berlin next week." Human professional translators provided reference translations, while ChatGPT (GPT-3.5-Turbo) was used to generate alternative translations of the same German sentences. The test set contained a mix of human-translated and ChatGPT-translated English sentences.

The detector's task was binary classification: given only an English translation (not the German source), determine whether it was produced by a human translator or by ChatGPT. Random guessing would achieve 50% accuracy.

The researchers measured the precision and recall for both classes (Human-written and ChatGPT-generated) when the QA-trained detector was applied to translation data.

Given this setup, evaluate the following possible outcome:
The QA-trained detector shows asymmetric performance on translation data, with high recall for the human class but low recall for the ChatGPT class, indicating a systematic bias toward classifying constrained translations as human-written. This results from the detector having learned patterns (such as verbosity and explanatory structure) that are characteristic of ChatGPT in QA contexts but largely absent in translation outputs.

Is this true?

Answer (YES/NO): NO